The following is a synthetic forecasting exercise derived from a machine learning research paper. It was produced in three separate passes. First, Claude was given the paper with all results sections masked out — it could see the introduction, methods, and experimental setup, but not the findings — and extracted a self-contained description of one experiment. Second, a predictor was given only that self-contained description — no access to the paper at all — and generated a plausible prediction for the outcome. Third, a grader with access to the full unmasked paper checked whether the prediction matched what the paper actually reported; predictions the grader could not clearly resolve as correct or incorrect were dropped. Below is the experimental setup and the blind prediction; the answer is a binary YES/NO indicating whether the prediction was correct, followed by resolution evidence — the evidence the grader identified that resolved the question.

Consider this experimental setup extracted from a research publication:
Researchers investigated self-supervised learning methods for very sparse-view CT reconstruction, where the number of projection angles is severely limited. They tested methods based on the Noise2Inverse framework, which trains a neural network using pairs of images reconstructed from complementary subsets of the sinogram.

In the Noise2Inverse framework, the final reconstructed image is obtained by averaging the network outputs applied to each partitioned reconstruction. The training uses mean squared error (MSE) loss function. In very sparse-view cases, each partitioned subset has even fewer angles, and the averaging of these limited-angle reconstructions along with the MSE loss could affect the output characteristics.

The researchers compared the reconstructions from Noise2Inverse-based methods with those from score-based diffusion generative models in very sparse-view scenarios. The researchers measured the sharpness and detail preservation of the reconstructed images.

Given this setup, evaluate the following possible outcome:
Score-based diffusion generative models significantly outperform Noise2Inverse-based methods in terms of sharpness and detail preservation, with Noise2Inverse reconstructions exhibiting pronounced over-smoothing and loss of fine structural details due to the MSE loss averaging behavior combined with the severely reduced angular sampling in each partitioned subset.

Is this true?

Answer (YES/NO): YES